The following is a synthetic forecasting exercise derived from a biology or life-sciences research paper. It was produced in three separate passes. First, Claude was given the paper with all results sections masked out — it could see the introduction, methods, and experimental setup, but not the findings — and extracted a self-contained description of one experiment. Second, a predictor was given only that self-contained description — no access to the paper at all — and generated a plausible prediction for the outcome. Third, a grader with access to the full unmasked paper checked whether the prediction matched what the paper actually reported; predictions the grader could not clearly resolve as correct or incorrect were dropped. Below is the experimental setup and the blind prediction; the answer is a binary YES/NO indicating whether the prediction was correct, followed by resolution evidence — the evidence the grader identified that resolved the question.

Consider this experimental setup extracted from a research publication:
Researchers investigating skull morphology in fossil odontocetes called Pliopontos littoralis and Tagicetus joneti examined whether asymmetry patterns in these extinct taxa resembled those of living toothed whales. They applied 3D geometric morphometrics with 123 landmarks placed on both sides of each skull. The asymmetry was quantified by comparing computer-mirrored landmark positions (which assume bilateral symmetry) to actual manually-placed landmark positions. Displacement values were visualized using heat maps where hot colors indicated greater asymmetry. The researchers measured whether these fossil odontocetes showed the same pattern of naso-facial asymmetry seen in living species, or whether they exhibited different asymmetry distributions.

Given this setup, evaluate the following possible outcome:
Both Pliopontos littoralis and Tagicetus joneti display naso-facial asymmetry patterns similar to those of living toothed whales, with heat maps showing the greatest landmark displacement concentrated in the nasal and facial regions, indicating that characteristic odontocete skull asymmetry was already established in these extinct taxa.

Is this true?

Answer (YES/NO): NO